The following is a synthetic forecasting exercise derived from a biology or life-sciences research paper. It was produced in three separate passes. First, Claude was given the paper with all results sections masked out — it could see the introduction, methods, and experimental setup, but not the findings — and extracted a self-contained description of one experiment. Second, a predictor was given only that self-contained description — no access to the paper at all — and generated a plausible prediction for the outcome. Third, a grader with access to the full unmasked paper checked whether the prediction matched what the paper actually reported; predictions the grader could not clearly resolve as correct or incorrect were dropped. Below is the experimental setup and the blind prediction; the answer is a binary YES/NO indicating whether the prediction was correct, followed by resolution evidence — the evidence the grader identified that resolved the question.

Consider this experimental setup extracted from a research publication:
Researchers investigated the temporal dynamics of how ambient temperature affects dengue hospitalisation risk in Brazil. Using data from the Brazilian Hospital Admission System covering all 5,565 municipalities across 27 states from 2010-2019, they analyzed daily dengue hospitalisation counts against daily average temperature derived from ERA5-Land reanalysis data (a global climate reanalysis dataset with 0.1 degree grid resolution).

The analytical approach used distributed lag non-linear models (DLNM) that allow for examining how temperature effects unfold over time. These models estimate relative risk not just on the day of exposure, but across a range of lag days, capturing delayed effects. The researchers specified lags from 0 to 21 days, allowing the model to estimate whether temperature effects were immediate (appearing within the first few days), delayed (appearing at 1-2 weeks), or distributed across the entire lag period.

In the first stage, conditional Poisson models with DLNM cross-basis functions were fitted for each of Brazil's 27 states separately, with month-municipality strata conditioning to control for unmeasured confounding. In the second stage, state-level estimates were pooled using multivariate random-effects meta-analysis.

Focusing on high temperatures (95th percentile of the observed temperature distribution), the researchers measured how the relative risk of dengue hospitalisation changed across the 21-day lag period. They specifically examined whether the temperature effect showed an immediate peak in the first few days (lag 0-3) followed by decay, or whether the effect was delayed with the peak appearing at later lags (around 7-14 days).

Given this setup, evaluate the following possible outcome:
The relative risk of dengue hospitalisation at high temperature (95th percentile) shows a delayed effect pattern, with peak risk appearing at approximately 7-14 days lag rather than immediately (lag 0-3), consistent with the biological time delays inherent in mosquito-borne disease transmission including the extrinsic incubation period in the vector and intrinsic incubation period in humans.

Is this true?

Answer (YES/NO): NO